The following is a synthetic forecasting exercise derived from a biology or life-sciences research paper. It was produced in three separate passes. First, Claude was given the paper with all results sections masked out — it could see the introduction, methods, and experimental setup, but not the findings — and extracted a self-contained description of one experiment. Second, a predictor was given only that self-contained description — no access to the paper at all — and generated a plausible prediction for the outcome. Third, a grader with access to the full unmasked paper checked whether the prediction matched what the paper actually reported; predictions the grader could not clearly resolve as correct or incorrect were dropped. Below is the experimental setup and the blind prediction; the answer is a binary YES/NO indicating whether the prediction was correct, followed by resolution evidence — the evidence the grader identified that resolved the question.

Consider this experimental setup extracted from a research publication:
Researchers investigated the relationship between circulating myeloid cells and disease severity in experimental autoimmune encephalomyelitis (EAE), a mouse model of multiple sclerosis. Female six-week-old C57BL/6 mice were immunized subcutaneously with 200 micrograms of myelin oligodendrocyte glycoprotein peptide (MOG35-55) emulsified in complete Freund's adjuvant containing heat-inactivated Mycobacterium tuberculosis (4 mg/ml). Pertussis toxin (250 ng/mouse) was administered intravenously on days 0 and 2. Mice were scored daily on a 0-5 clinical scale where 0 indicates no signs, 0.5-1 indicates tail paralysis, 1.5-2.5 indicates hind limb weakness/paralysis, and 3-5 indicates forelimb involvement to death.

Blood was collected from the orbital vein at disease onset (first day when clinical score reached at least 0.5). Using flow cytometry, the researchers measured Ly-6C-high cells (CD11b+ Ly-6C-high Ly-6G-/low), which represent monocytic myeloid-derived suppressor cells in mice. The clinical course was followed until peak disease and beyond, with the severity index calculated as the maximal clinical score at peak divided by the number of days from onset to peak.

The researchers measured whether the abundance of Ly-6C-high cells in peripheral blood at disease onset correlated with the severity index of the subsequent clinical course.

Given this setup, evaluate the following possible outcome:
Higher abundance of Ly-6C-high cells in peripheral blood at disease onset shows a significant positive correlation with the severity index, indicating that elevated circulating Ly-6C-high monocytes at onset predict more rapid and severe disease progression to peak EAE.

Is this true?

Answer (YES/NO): NO